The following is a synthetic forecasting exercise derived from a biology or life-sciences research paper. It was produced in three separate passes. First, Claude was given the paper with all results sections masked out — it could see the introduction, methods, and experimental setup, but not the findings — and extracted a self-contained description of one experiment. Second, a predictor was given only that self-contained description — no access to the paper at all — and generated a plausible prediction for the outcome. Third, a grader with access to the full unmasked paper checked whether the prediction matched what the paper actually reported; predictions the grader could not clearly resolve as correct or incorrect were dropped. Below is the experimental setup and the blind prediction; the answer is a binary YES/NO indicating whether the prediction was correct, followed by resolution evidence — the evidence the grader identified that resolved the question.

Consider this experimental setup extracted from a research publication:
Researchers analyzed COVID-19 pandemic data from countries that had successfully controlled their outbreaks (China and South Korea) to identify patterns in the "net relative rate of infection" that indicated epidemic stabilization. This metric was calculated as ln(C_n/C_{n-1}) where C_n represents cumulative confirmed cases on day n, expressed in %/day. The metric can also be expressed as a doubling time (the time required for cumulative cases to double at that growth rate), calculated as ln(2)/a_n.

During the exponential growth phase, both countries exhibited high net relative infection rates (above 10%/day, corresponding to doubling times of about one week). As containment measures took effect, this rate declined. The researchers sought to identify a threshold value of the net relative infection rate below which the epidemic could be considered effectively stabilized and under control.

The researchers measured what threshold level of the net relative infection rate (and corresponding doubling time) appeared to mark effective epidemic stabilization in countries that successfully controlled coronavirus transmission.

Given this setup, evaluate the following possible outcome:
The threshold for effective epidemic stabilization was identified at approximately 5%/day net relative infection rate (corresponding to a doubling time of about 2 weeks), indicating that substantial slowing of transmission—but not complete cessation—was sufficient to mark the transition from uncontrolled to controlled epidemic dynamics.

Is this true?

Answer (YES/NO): NO